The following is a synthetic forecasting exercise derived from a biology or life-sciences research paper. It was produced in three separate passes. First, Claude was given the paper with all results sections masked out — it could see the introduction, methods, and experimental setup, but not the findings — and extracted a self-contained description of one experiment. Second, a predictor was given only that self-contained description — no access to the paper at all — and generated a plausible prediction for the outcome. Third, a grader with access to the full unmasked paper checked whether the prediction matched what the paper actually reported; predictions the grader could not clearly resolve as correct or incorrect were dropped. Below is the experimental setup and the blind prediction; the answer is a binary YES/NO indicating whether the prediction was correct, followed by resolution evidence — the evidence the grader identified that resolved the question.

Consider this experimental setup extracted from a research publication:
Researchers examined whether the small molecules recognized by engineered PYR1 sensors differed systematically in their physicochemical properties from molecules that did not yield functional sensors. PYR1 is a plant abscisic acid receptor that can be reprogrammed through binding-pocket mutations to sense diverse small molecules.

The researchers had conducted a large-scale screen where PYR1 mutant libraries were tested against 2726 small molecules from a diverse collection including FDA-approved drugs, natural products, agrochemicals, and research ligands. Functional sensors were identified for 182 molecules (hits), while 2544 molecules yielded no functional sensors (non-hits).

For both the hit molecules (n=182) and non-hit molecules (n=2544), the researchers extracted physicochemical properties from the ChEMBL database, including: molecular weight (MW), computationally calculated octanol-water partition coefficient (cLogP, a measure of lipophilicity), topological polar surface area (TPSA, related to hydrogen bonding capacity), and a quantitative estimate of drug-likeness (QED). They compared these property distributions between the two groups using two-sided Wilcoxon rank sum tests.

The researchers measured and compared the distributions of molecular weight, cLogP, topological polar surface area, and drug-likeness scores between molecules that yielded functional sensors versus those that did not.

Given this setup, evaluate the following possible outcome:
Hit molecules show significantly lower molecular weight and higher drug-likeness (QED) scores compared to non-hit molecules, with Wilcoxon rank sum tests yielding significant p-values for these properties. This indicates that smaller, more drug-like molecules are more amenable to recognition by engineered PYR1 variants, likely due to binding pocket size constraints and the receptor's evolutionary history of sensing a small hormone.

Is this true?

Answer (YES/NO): YES